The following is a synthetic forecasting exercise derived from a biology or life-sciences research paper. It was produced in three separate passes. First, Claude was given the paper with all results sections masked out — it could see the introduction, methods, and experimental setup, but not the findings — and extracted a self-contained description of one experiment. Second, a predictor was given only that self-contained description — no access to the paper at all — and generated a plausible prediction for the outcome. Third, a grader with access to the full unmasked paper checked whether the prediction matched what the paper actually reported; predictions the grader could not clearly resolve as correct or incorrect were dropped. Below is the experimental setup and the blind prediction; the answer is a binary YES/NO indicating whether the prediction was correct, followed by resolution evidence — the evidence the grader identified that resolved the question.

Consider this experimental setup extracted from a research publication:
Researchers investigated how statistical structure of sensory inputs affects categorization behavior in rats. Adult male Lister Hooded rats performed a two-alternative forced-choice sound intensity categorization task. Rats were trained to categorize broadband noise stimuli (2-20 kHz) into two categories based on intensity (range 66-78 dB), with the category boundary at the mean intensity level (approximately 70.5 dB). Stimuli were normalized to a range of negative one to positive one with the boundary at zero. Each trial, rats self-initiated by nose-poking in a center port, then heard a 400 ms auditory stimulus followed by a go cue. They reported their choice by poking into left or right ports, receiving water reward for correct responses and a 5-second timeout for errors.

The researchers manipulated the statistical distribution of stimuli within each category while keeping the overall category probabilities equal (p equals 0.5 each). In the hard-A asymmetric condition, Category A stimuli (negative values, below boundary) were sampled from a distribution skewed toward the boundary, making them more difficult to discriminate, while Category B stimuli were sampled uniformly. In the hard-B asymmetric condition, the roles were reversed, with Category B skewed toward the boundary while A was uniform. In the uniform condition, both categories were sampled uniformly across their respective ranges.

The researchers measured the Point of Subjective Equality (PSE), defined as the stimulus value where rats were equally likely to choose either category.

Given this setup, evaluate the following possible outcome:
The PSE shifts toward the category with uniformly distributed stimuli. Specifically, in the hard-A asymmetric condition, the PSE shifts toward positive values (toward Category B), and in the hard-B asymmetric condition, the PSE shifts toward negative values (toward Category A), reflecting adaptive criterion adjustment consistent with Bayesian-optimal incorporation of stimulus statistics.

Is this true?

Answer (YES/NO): YES